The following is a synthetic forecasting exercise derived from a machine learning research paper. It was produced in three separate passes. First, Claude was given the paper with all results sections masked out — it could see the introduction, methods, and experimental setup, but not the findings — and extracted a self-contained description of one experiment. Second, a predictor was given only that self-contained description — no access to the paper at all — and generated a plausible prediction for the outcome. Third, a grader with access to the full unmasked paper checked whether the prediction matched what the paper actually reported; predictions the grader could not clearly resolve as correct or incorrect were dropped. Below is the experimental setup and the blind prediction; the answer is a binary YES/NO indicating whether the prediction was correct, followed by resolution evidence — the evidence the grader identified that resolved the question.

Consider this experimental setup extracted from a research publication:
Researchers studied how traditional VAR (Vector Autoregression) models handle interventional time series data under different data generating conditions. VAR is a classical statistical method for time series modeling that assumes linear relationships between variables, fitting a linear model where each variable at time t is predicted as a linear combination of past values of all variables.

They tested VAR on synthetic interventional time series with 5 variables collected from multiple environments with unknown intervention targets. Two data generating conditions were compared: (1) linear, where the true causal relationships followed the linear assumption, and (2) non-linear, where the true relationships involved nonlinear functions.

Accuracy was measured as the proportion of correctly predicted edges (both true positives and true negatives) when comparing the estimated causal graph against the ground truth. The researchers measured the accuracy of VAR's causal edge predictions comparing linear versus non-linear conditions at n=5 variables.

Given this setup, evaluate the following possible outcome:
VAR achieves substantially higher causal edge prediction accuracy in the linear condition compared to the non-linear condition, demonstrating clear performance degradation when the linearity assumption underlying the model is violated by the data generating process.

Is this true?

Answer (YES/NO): YES